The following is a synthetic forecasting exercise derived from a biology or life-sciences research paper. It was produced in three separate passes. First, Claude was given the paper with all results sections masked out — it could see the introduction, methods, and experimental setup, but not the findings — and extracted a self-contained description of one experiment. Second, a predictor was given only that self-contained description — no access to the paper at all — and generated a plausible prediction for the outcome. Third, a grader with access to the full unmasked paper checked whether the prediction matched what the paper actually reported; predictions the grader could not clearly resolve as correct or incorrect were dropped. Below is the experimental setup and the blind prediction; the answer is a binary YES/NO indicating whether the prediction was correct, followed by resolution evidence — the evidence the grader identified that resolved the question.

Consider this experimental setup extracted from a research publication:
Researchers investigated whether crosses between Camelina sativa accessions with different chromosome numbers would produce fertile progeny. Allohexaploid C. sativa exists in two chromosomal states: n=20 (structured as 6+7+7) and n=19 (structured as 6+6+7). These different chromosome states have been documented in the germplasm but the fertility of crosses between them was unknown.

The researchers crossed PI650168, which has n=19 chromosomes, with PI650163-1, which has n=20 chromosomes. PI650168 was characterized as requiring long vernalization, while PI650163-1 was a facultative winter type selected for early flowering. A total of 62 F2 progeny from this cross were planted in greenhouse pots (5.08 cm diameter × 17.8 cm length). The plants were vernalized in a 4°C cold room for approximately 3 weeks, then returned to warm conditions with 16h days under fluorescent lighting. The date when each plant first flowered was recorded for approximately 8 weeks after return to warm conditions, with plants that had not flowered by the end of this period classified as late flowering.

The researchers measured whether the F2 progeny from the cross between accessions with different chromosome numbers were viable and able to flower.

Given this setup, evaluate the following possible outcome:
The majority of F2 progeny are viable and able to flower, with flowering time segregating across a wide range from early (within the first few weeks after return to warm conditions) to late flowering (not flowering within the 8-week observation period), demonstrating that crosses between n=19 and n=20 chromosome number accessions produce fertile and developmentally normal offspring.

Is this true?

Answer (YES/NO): YES